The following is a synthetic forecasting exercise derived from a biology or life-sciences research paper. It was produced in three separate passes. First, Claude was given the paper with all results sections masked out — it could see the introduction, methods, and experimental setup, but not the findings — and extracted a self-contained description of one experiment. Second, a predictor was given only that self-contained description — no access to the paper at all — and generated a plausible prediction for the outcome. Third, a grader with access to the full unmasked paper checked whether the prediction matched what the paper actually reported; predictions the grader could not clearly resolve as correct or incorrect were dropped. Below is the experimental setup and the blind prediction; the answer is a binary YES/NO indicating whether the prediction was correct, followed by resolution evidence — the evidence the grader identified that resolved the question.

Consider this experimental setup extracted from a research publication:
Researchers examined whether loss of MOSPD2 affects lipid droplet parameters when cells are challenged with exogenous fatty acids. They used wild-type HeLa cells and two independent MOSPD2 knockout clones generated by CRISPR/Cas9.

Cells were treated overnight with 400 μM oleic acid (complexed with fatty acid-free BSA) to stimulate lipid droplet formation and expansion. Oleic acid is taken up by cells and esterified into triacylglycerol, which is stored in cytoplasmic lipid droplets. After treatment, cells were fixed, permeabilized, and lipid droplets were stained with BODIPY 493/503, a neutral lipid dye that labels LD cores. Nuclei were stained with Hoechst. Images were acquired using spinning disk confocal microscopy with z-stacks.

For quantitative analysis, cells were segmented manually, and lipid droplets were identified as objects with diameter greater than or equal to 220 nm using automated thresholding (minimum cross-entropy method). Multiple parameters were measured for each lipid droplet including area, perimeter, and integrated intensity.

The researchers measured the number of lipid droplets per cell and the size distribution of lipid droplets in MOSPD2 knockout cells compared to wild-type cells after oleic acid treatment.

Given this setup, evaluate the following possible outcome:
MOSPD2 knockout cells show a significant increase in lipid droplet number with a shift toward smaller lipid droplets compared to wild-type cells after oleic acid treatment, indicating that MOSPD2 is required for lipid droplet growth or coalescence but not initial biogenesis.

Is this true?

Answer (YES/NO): NO